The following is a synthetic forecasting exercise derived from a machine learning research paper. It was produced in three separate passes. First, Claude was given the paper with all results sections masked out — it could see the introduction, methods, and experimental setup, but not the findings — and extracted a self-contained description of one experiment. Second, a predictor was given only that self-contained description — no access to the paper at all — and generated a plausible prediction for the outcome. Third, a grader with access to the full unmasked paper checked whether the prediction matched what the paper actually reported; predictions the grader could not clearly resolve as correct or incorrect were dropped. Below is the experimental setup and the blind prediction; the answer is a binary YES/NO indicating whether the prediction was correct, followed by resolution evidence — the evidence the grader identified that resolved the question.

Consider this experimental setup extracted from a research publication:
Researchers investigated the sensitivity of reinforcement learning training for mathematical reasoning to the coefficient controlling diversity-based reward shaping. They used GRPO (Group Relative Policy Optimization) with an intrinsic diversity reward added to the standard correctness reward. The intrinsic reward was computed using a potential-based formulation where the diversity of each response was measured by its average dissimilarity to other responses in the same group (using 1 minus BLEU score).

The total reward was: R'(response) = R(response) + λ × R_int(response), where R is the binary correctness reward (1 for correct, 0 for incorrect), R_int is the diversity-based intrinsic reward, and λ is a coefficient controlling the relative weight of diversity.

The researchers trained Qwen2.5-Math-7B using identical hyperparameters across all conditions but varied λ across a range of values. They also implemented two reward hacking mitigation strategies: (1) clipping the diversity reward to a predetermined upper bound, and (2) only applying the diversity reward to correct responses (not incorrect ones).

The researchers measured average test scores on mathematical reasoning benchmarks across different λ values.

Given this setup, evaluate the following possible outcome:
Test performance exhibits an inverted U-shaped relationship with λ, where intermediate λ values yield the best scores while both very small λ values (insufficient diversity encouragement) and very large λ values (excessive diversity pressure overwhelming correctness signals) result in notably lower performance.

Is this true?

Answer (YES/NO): NO